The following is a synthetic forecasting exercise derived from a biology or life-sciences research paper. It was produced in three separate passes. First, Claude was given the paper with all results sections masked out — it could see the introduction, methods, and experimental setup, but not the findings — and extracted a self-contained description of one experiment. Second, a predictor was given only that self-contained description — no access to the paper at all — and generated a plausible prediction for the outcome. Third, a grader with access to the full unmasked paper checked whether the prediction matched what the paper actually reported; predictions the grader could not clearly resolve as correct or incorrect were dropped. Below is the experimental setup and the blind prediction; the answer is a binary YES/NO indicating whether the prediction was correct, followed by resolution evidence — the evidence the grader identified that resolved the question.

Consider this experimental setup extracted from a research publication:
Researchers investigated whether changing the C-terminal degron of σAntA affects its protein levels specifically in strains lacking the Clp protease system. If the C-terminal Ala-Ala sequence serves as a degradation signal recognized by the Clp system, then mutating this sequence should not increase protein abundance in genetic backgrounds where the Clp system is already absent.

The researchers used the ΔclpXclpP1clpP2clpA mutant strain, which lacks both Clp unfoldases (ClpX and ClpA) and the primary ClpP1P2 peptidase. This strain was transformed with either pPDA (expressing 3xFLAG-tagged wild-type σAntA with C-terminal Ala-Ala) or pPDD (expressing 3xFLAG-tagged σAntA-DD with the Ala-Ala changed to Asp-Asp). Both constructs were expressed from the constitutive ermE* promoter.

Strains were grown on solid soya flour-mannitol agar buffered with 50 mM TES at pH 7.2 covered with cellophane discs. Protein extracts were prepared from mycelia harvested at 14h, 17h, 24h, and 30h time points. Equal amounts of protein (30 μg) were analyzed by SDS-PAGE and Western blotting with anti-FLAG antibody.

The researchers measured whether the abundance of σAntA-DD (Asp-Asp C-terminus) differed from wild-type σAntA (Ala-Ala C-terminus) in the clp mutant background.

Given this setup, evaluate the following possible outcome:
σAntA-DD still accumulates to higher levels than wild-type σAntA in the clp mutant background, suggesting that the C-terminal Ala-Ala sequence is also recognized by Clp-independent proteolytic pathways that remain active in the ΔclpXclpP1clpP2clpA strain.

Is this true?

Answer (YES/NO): NO